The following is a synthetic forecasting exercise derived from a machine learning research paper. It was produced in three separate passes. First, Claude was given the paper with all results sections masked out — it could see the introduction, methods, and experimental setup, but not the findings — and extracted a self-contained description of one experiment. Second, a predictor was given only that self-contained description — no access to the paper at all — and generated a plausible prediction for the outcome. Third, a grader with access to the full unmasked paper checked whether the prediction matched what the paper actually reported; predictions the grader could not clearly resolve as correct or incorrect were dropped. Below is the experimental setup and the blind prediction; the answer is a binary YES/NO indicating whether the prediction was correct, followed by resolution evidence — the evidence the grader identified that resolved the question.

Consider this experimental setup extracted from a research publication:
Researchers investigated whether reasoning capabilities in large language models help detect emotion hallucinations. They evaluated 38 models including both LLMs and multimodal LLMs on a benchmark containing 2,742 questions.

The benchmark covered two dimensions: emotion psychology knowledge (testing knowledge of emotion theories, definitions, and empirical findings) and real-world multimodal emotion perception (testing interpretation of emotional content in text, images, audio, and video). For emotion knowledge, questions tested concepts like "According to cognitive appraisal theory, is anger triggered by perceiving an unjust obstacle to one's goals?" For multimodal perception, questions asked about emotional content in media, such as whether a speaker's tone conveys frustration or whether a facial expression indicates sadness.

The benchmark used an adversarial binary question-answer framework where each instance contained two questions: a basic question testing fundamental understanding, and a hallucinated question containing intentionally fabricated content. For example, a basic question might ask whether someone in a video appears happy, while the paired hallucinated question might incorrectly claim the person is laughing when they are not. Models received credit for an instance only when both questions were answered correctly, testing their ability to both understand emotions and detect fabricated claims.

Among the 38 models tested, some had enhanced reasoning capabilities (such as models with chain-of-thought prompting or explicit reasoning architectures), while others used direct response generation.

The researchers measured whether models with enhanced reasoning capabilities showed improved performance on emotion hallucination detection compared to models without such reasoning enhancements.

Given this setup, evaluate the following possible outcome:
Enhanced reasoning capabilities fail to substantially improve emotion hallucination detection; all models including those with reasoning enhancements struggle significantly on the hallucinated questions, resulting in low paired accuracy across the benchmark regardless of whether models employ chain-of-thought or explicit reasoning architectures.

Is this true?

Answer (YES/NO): NO